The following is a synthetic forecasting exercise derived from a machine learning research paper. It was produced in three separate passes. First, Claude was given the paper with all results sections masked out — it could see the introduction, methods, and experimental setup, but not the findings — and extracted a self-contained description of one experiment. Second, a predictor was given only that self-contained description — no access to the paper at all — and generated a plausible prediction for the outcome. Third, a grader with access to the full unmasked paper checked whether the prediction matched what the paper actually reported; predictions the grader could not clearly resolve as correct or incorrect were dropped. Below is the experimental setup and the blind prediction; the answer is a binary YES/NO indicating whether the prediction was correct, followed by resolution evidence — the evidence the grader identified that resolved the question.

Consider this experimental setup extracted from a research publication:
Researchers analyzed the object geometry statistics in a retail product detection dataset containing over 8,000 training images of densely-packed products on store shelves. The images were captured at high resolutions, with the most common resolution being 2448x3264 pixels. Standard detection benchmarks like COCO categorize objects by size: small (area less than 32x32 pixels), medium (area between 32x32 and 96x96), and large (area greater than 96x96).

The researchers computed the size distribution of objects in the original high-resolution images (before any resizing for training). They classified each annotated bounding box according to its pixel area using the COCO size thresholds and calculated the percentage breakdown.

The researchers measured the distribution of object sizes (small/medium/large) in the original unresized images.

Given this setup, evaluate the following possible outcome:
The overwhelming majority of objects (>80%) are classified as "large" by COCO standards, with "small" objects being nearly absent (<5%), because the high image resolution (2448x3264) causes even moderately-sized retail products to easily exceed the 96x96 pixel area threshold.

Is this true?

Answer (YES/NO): YES